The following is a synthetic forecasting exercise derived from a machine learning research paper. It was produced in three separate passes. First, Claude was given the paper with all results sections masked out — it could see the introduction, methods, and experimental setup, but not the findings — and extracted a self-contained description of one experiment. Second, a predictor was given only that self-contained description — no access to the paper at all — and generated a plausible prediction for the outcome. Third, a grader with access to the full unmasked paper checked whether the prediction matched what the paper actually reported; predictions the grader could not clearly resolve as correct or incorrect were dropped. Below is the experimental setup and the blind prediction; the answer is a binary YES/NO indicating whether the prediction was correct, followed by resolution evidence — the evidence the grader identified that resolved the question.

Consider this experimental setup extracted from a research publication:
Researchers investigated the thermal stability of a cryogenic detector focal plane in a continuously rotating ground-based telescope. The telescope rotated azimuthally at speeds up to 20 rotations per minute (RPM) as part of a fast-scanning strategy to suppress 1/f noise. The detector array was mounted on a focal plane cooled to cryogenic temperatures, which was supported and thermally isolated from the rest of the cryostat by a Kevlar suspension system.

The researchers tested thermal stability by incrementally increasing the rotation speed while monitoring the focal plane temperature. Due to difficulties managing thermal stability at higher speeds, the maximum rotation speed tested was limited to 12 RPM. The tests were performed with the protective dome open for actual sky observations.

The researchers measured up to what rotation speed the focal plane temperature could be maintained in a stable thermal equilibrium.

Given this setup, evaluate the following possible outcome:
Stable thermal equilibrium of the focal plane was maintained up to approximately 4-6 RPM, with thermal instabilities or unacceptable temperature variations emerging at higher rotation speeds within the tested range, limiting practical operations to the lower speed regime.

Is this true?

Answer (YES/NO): NO